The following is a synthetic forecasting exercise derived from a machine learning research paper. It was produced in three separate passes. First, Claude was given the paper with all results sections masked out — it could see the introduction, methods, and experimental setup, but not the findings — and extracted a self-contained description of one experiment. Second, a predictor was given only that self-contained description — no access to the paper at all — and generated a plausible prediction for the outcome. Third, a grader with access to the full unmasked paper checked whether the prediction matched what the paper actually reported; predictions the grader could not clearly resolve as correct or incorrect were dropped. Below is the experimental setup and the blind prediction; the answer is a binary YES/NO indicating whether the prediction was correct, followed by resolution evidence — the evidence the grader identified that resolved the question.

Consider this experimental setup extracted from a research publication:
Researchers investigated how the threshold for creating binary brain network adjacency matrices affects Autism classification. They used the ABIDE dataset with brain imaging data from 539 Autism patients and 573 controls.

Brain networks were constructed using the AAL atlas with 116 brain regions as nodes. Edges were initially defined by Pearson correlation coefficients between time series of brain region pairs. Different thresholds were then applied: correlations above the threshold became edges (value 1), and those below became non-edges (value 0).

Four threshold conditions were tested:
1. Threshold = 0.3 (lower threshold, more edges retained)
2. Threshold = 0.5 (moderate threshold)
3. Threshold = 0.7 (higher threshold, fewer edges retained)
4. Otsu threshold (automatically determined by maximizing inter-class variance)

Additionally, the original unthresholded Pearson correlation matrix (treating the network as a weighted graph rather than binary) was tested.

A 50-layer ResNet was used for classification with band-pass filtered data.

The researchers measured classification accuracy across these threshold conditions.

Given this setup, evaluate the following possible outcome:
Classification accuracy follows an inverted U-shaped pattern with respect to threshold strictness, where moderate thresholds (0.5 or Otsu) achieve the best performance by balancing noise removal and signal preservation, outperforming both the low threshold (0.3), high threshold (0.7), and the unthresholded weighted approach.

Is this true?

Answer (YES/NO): NO